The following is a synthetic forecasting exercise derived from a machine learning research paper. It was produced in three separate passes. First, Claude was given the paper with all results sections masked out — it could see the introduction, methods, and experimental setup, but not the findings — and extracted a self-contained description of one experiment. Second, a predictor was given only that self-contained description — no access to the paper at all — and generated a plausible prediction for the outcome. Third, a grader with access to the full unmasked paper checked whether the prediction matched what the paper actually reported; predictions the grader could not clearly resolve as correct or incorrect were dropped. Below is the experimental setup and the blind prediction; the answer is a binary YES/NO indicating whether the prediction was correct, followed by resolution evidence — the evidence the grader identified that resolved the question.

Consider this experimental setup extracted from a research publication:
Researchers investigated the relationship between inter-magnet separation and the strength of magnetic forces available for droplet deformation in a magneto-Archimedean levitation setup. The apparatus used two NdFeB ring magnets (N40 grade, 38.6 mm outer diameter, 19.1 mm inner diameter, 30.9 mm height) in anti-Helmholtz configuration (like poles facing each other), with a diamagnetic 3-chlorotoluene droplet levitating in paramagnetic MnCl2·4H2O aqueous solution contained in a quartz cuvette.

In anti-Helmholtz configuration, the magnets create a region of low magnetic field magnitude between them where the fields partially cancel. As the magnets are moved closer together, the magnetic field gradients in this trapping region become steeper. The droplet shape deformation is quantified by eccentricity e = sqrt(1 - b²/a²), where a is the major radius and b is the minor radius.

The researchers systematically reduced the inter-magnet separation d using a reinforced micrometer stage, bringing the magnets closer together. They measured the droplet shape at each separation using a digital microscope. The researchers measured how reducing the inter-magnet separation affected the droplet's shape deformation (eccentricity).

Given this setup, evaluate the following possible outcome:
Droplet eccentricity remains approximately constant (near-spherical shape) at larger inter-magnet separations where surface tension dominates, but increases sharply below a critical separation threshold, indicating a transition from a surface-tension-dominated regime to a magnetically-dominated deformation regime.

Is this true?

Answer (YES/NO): NO